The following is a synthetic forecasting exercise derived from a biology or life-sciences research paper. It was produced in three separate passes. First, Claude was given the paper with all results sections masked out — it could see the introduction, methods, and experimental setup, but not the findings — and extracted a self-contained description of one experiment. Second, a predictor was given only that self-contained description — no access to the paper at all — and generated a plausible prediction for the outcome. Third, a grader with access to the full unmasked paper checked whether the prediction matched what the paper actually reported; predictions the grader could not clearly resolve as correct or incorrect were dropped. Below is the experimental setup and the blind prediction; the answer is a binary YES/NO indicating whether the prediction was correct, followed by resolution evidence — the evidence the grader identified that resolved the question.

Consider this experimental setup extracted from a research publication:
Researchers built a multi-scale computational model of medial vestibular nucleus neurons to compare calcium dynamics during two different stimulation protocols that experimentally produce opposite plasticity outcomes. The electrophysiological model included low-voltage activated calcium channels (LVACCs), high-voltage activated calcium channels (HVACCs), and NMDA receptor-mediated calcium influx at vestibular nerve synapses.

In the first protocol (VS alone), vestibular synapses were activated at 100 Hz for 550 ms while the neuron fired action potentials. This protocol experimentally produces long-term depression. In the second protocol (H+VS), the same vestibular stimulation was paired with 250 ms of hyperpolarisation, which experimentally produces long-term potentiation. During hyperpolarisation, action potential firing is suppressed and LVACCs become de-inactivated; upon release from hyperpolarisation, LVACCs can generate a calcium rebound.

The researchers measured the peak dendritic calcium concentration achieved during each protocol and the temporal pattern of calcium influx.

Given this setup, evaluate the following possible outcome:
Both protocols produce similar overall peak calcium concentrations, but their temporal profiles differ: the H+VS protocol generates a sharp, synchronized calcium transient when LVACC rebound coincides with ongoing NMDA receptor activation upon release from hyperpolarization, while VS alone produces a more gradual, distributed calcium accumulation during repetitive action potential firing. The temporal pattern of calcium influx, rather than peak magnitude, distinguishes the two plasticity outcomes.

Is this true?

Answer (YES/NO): NO